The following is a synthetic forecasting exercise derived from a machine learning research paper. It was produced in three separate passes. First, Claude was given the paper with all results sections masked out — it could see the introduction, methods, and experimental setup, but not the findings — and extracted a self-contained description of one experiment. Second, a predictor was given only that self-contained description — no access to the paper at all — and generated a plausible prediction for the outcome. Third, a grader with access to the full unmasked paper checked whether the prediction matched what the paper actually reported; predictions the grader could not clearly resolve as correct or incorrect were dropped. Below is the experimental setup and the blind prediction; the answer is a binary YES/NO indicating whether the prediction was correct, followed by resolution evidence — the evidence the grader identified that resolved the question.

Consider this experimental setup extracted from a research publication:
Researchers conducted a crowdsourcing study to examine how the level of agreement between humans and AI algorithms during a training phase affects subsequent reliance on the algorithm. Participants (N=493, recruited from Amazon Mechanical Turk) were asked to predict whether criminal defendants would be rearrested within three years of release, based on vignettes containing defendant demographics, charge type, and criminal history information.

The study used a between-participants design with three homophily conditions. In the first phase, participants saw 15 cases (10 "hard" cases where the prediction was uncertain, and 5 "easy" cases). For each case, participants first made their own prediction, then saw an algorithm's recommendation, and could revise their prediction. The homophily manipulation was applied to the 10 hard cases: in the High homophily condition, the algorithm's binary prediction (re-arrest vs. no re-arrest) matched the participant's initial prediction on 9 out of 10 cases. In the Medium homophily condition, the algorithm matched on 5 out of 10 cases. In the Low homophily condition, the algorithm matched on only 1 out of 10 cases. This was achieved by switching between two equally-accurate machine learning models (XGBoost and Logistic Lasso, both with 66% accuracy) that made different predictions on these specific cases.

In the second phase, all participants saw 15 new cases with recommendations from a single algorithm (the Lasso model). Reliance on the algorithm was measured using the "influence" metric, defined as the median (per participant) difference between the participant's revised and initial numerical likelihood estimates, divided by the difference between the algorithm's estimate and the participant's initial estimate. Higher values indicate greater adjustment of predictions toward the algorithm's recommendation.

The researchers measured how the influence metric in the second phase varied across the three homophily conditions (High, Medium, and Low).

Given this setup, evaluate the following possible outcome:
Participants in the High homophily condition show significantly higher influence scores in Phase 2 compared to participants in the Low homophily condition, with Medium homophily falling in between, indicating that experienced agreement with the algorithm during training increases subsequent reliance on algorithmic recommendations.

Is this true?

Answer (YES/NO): NO